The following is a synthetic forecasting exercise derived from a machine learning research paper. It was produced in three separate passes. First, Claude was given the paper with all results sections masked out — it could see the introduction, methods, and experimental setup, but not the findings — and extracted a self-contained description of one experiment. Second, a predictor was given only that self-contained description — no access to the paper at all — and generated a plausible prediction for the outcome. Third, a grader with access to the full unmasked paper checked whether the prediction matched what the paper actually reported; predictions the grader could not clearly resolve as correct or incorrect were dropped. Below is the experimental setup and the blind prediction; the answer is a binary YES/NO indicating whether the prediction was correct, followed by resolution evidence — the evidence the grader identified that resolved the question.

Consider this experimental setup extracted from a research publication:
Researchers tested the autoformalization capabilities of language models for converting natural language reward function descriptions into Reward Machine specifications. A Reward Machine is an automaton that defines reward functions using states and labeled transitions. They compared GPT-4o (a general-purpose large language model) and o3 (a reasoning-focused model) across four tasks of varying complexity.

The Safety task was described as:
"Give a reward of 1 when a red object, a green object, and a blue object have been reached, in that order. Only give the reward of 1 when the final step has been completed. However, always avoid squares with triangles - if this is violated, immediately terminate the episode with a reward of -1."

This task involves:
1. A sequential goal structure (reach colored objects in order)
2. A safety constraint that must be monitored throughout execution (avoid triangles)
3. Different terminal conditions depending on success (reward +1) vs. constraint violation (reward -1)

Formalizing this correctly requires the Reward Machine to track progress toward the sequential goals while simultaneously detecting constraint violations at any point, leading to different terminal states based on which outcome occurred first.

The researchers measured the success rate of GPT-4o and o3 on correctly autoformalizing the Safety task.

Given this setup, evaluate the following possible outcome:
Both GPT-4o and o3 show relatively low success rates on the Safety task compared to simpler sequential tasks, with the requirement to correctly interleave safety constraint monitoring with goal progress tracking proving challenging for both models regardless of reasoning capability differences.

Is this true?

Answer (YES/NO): NO